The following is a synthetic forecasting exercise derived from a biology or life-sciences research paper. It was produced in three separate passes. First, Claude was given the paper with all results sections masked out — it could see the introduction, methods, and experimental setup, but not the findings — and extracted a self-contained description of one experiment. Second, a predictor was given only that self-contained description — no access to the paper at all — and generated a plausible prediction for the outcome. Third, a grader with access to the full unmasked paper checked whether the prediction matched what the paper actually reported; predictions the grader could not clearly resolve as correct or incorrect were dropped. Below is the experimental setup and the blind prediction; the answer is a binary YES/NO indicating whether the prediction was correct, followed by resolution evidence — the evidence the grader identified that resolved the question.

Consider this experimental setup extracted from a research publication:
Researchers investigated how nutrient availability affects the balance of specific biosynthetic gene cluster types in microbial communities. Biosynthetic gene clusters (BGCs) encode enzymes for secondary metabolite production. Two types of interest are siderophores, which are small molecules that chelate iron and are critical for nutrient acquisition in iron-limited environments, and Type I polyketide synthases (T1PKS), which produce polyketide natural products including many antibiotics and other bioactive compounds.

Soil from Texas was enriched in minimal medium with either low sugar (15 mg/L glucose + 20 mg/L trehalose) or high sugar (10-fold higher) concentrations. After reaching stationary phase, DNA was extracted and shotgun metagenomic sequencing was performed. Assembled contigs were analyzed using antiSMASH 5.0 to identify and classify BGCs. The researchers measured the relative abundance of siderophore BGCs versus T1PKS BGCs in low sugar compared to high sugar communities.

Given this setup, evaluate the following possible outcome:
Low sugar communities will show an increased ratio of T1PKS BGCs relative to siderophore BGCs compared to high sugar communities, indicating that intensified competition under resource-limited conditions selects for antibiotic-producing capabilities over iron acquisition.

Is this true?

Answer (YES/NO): NO